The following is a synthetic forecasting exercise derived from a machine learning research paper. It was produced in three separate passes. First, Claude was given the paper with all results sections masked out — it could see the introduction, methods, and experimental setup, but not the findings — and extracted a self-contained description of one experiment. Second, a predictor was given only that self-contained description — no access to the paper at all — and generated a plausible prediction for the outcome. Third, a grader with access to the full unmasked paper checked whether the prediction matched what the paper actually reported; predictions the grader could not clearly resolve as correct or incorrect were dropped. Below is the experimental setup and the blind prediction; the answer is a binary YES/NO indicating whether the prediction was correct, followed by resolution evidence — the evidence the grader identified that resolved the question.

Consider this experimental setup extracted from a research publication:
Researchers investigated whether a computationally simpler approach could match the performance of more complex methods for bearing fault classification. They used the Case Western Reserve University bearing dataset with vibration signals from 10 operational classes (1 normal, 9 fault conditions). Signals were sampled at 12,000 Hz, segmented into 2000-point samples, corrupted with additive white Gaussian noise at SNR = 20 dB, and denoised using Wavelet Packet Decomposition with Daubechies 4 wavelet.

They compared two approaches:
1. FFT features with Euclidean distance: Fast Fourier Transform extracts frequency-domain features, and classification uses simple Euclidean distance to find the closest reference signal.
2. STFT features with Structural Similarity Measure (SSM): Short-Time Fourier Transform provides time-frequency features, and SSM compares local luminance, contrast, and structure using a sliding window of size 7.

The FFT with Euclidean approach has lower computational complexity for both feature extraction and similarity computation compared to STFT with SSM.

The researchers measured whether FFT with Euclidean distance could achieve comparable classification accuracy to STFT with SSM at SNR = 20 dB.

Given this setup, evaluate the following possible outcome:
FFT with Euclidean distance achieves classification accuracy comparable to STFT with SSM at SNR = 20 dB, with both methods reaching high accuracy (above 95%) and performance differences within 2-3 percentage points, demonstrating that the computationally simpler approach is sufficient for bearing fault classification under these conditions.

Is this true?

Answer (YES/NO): YES